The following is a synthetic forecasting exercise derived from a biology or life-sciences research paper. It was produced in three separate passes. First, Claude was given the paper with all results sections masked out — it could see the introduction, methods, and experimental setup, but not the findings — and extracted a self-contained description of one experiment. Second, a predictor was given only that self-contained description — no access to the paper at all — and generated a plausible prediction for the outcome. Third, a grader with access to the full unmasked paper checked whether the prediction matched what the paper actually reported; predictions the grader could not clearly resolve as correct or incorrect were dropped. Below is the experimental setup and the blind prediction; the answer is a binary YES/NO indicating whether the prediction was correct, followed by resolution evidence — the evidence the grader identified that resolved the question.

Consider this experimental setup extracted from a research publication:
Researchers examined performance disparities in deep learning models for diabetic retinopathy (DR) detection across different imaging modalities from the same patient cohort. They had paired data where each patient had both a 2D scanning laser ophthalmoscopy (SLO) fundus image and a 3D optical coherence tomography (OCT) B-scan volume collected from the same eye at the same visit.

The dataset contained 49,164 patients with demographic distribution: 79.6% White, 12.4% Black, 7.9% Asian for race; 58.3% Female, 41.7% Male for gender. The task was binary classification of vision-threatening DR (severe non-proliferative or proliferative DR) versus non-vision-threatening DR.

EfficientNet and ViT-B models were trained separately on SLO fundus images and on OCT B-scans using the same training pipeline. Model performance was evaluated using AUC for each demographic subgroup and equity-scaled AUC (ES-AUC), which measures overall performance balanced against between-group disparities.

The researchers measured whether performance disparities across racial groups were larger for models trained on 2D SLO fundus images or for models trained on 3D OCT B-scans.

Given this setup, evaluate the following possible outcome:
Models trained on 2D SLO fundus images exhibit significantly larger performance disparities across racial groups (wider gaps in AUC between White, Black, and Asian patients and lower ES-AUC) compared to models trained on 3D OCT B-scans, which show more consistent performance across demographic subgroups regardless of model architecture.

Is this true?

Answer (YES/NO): YES